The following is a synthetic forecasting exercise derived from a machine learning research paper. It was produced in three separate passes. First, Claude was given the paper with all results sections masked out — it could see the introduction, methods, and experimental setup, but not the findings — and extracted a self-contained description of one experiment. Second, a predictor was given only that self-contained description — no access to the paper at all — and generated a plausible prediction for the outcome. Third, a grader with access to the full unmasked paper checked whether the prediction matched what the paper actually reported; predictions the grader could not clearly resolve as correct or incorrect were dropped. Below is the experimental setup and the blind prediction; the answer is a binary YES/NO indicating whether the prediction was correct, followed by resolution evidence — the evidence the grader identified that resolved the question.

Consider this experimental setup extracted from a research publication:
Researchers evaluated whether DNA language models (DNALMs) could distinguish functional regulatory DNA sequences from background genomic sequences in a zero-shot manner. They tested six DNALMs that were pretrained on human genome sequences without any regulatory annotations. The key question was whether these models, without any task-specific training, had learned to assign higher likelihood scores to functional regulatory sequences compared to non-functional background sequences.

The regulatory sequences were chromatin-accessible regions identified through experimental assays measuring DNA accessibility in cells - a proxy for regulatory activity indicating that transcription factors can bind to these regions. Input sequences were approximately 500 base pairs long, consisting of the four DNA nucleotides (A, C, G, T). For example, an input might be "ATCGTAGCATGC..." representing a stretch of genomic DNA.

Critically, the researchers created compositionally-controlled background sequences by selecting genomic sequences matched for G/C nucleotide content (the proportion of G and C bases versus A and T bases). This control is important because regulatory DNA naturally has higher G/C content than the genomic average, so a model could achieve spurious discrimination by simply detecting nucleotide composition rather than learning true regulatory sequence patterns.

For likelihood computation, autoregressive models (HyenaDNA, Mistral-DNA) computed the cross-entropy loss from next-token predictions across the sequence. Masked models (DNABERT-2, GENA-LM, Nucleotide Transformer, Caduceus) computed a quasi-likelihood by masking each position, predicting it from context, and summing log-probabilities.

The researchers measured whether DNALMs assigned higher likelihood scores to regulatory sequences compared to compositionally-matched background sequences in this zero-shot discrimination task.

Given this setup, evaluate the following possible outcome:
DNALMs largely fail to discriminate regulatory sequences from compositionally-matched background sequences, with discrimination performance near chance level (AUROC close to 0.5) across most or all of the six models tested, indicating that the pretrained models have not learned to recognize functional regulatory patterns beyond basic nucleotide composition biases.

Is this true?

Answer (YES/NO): NO